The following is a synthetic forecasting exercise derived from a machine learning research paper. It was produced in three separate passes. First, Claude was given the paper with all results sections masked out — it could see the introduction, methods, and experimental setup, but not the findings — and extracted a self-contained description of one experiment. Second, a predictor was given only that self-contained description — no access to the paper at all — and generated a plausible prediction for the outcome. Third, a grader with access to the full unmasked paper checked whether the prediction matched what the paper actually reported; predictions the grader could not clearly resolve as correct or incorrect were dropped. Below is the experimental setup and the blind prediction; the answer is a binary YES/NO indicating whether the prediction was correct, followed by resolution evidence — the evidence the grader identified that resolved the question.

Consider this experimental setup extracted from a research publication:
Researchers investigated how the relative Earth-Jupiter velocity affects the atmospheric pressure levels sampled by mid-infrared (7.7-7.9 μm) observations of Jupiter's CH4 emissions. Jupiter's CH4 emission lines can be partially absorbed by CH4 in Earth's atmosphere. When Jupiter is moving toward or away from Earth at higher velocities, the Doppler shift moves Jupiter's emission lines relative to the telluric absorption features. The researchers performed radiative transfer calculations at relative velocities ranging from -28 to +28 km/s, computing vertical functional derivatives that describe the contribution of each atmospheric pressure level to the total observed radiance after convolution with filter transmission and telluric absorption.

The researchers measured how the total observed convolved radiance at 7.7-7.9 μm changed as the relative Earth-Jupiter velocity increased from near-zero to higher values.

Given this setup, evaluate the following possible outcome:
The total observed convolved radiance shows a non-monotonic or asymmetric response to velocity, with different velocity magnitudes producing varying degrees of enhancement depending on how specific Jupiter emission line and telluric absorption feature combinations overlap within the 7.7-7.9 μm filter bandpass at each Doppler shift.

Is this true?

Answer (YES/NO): NO